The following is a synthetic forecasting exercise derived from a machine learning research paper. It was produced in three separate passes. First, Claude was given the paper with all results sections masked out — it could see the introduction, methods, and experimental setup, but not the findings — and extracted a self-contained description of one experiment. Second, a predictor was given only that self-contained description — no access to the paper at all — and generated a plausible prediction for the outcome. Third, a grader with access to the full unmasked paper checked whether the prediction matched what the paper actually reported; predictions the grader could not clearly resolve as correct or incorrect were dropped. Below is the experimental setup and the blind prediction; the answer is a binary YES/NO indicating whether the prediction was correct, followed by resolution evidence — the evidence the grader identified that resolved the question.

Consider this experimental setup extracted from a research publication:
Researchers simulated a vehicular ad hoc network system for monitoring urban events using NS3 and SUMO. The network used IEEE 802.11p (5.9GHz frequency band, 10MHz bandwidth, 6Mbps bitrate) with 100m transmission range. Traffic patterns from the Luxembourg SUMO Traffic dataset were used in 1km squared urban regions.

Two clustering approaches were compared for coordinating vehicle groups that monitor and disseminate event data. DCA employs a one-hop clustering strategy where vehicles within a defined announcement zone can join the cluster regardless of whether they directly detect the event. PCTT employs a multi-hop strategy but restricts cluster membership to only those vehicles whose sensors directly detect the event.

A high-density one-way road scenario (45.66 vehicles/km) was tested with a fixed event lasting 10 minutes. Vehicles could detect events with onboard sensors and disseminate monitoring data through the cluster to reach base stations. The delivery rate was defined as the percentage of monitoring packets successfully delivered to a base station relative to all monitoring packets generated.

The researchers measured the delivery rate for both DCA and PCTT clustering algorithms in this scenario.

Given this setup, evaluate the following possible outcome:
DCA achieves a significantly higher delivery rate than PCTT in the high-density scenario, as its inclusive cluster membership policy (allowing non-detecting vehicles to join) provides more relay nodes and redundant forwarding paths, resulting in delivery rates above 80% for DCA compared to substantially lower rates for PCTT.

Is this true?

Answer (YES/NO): NO